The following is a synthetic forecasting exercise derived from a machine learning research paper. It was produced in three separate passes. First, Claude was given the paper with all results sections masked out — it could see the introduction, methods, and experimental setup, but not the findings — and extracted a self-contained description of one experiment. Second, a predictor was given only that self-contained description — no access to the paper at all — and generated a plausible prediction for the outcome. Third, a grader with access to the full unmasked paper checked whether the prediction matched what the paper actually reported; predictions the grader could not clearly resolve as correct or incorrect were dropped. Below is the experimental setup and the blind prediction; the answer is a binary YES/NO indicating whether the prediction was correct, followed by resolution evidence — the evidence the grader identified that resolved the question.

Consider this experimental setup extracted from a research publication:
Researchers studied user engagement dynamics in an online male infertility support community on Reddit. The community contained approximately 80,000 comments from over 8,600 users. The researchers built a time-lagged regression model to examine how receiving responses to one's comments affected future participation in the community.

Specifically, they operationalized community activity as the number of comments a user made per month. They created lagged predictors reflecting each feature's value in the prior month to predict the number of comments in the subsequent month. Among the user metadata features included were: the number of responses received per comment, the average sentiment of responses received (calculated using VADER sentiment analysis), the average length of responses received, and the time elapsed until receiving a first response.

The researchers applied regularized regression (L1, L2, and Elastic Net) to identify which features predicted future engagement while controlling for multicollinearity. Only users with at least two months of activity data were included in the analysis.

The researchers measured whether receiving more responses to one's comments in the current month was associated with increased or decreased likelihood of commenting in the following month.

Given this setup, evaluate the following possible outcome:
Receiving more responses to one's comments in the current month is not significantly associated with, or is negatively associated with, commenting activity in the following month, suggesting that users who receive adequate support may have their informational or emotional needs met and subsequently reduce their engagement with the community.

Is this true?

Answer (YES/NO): YES